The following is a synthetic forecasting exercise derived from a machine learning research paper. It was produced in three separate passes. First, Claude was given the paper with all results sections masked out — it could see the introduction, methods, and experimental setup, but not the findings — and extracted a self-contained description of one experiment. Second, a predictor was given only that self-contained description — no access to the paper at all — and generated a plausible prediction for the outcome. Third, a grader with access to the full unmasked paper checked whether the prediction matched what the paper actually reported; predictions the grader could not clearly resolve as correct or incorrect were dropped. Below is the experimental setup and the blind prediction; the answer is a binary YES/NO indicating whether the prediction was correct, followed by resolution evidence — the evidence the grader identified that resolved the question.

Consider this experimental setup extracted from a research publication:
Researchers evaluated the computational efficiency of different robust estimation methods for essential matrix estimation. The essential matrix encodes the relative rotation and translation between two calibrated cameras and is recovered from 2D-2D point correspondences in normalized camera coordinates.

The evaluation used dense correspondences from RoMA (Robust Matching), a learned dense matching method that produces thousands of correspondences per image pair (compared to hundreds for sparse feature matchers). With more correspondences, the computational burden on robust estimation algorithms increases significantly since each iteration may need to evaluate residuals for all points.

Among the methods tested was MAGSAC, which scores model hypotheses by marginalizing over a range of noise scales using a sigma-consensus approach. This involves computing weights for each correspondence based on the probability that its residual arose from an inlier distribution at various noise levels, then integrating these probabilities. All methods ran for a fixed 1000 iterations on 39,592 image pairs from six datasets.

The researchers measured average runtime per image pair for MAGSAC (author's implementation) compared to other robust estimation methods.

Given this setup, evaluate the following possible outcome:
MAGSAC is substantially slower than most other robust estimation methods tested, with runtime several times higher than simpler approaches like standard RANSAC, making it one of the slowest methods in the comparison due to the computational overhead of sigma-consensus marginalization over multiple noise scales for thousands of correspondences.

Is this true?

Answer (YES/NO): YES